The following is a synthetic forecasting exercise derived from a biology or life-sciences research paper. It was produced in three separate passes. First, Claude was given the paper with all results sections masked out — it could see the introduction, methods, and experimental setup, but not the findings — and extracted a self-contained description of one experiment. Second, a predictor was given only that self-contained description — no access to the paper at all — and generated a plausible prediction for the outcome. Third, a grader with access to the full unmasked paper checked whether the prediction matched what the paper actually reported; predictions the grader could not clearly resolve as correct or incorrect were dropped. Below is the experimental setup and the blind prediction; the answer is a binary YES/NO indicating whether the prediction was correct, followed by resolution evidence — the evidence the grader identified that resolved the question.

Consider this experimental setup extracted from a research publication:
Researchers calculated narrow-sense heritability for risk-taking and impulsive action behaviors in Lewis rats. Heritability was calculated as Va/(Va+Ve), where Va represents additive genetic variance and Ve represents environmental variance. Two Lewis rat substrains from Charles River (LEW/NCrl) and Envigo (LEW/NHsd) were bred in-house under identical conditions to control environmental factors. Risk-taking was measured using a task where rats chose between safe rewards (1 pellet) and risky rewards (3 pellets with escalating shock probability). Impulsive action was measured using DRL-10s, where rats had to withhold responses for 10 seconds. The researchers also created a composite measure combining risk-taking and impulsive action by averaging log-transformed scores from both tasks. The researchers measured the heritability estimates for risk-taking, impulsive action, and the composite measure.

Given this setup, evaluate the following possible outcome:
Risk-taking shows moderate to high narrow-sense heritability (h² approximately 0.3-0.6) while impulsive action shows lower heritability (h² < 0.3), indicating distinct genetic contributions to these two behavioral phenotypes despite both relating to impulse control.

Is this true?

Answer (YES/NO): NO